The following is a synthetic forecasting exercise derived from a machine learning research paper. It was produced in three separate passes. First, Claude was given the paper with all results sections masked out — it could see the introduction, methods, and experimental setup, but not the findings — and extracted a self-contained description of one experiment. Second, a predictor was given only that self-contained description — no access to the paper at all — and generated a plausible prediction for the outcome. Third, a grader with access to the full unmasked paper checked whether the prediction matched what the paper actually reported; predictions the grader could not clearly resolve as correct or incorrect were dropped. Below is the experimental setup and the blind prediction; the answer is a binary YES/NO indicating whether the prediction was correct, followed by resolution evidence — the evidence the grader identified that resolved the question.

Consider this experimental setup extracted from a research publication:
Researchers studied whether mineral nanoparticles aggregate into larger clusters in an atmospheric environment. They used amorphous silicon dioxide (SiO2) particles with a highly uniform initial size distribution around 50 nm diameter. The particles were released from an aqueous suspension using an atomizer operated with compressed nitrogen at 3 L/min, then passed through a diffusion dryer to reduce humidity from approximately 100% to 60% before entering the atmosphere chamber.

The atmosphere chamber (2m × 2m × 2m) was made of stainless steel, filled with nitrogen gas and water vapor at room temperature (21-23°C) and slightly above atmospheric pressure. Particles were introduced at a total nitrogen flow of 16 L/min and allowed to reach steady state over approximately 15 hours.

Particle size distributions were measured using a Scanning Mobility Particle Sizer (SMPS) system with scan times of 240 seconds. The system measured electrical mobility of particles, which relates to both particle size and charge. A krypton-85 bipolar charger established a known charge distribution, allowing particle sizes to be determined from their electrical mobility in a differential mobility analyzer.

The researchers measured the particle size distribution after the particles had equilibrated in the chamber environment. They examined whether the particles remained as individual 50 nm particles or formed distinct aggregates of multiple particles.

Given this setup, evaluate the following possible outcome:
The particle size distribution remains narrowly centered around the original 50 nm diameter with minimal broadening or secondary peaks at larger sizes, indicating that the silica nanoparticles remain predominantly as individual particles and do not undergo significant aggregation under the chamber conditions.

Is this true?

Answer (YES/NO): NO